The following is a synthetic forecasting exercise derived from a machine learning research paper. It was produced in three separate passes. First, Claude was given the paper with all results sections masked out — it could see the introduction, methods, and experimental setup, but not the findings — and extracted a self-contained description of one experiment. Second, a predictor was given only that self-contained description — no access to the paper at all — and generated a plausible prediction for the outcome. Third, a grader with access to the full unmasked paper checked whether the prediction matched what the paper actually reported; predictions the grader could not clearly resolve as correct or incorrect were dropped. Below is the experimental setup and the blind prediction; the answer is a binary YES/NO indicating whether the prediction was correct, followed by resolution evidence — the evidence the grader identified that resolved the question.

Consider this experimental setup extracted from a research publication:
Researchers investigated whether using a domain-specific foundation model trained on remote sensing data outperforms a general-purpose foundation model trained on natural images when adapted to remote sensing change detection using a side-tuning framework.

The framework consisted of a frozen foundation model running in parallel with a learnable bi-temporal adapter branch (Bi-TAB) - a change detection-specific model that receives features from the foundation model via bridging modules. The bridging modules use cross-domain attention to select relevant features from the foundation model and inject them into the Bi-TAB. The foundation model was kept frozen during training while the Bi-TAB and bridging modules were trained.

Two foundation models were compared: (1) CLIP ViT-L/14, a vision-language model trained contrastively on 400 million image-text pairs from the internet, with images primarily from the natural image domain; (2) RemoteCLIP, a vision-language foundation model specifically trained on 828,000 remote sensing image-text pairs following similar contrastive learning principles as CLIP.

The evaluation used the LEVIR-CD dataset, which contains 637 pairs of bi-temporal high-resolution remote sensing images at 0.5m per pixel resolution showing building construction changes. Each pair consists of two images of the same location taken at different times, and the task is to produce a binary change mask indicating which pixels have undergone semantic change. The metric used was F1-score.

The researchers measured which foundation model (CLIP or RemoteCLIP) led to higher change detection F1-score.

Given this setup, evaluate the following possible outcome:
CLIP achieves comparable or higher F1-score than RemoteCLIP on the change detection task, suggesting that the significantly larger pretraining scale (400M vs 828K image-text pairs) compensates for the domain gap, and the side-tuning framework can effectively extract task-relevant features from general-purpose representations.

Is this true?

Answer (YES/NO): YES